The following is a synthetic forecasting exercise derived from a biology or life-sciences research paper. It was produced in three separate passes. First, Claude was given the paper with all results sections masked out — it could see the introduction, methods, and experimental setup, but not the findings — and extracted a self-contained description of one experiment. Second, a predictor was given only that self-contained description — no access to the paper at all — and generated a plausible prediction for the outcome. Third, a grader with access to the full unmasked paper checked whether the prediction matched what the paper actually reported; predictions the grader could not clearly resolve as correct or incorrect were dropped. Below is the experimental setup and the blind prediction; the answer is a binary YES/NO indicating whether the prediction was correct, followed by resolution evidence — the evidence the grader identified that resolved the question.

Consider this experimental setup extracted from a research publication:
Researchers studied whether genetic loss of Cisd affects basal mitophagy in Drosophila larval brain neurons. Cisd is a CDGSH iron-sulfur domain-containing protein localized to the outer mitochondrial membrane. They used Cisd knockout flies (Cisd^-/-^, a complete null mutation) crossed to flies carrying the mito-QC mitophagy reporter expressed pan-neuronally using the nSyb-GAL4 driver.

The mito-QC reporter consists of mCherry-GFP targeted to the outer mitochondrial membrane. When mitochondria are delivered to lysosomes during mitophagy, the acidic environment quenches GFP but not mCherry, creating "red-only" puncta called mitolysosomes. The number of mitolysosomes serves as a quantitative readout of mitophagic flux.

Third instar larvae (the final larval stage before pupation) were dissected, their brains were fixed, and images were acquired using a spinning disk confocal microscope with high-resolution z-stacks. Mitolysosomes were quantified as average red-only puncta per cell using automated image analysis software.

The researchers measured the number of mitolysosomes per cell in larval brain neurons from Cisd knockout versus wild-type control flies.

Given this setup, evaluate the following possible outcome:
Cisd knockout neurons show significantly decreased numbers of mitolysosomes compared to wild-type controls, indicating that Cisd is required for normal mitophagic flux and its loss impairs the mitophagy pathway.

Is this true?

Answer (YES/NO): NO